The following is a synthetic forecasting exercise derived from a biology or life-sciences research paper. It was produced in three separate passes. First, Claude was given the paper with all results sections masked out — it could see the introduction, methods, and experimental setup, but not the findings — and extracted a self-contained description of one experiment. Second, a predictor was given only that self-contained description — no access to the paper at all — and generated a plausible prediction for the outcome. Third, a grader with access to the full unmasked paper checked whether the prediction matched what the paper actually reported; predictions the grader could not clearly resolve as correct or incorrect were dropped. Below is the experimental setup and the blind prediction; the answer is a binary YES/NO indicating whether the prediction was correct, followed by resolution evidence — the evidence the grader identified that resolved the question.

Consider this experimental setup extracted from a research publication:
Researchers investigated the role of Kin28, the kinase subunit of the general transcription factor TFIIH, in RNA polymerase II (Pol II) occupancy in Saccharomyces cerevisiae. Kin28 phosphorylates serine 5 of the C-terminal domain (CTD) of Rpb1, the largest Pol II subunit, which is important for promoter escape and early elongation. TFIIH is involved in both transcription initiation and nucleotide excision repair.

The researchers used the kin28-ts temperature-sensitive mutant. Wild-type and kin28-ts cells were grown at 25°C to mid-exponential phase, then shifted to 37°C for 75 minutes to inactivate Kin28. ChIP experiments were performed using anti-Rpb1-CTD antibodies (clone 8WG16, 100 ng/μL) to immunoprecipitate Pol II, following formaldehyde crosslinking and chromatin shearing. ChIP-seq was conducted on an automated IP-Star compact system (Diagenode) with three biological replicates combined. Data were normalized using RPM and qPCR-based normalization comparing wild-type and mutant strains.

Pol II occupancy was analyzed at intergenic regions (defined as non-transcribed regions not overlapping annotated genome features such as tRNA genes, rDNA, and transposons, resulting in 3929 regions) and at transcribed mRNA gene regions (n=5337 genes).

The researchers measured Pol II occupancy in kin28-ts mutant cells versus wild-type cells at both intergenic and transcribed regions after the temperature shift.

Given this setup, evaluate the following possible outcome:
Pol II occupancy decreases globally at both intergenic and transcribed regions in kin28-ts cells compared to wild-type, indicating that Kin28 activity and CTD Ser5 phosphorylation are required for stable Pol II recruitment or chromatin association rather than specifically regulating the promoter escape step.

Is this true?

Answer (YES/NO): YES